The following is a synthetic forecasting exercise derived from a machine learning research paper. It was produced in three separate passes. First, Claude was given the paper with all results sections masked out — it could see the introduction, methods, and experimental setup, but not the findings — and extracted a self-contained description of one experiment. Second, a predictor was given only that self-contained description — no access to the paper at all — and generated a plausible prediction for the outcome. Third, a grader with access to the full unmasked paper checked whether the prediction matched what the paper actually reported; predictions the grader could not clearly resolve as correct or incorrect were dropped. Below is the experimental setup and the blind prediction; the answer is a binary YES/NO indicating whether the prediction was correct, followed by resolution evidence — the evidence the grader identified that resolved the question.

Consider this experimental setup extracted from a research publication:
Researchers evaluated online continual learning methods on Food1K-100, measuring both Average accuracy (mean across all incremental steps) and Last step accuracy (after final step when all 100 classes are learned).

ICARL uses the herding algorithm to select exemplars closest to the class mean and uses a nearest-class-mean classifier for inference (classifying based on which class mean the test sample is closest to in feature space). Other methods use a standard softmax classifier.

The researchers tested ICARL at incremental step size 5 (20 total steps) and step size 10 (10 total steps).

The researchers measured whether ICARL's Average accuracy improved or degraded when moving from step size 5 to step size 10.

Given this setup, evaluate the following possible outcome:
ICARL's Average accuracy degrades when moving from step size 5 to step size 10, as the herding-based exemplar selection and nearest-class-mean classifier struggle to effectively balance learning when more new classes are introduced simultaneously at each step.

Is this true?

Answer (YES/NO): NO